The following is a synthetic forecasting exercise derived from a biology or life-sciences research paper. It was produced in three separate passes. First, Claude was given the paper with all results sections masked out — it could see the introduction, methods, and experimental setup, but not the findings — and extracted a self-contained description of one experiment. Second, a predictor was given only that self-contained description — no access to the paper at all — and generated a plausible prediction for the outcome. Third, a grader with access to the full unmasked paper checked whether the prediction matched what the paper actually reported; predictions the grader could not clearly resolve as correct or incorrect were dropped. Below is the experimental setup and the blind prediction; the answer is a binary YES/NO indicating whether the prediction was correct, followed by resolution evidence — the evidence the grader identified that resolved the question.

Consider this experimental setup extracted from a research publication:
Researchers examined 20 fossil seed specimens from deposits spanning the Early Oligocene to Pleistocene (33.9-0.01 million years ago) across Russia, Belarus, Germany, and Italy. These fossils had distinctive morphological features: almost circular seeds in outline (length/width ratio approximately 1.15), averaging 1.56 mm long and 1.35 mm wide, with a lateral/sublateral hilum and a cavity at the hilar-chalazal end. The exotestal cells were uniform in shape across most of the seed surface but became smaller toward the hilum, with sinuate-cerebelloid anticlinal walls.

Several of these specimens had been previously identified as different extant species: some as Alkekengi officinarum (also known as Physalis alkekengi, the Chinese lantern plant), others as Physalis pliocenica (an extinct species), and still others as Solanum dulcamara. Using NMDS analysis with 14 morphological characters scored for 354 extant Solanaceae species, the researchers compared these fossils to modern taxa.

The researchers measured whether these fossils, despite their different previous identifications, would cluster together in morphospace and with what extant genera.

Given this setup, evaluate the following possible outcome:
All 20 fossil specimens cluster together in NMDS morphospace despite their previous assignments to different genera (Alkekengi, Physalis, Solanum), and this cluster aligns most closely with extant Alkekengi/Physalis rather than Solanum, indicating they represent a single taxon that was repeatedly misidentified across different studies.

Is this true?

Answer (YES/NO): NO